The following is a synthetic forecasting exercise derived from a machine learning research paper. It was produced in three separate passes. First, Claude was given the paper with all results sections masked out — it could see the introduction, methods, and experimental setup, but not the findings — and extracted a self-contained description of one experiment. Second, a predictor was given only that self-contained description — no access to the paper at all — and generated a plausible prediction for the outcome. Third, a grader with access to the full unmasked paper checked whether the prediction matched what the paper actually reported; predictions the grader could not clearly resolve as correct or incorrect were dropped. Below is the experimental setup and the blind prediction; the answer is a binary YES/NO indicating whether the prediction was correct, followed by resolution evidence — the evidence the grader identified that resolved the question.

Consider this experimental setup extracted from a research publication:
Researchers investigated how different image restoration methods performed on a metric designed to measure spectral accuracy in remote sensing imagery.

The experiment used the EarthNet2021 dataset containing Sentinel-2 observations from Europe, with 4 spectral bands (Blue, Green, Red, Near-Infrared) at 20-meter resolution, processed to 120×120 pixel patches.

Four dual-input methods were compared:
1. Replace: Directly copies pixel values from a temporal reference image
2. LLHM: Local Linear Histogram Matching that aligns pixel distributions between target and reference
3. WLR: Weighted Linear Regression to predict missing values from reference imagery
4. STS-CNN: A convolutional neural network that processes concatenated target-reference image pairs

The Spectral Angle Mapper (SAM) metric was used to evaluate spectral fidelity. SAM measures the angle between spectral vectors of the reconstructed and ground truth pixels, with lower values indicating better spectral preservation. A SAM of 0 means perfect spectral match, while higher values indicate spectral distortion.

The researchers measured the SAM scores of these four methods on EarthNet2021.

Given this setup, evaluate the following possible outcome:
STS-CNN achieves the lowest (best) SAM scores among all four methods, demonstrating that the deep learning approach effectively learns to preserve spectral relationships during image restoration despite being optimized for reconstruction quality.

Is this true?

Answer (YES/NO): YES